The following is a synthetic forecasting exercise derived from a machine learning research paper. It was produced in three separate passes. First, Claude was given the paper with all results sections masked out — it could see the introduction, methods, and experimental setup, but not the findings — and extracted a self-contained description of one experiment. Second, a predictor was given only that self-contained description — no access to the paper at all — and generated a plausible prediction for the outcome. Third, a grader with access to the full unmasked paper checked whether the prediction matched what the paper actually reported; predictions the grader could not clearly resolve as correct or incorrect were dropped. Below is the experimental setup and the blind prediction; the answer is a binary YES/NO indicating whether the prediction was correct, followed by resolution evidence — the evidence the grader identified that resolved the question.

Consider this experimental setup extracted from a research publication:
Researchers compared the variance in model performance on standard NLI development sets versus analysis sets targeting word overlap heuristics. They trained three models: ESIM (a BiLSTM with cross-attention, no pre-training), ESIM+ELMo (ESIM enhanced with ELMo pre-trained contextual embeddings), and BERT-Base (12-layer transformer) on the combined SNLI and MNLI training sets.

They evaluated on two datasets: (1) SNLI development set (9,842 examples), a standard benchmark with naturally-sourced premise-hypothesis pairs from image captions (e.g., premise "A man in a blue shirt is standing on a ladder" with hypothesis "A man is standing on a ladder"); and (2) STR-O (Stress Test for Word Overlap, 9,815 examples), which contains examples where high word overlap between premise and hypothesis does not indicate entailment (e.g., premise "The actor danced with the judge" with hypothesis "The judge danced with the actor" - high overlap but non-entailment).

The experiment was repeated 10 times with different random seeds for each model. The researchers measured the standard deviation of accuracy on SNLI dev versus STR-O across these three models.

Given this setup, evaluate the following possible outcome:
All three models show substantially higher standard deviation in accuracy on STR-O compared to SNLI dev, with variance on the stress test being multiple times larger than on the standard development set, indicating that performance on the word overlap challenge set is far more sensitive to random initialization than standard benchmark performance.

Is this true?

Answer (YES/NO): YES